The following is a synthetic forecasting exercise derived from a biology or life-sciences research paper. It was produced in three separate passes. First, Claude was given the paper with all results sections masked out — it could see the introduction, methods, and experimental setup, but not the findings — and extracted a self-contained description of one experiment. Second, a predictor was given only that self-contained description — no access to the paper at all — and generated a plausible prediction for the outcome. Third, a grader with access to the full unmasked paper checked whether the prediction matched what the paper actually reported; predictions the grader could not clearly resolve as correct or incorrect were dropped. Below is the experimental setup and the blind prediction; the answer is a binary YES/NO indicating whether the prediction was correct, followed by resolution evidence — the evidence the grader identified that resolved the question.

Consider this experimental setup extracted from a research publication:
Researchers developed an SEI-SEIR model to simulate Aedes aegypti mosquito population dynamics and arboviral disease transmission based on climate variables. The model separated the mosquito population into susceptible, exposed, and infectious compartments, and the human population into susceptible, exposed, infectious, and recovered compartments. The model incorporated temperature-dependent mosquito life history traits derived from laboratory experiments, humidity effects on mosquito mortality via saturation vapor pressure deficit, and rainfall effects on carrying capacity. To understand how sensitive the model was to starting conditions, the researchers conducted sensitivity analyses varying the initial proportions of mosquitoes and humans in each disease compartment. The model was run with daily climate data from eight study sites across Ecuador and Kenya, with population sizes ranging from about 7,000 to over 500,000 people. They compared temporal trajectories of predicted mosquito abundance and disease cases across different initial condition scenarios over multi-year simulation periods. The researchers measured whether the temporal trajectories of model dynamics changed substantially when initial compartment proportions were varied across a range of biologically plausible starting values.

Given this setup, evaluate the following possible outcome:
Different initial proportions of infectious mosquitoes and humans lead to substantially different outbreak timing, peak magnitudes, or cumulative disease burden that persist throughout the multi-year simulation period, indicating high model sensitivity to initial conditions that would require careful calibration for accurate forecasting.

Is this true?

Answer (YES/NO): NO